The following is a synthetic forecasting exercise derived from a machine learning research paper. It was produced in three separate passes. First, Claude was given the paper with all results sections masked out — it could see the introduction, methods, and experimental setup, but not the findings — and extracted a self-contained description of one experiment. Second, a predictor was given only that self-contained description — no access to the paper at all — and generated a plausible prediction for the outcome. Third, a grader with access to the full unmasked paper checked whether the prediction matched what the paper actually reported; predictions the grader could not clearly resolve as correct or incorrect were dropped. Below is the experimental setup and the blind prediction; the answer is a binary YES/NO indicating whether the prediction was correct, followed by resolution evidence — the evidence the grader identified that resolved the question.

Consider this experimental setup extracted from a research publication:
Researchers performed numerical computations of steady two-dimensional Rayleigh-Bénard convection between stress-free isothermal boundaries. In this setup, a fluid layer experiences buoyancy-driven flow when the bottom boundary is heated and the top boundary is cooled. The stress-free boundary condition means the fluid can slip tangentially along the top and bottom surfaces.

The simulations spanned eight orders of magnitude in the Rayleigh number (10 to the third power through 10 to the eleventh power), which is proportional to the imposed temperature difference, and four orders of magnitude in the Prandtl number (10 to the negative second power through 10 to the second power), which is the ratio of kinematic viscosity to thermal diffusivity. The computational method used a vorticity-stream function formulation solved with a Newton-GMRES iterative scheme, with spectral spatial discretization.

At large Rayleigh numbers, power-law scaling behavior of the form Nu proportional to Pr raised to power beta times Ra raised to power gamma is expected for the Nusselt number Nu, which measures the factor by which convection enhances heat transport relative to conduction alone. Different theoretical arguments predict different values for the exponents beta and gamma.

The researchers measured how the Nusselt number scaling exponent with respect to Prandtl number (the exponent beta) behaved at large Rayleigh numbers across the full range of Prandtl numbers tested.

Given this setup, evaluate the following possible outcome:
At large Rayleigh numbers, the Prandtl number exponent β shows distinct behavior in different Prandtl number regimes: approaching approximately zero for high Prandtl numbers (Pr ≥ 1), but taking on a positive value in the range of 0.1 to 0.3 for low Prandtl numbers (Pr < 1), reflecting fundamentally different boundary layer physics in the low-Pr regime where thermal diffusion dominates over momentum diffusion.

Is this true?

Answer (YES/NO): NO